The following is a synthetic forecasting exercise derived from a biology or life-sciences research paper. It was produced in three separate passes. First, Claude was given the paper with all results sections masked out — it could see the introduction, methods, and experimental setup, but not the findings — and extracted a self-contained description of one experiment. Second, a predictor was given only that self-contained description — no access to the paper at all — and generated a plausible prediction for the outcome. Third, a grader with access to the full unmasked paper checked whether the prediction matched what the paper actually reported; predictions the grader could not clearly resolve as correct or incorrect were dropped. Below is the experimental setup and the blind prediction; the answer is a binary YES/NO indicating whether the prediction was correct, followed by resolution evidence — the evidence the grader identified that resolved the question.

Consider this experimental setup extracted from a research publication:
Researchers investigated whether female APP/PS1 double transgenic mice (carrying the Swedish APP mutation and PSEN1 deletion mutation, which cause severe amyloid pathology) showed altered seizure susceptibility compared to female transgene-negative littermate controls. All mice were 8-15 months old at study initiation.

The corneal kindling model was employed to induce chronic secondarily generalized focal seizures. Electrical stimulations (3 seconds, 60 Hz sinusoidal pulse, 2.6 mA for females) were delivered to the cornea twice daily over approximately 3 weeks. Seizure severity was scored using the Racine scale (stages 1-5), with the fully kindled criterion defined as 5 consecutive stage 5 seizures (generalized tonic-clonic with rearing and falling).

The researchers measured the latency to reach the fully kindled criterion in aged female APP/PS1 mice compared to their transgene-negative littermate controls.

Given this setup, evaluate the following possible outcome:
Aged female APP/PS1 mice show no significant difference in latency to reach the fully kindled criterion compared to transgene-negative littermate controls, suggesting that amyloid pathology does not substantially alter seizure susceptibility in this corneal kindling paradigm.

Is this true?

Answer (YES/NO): YES